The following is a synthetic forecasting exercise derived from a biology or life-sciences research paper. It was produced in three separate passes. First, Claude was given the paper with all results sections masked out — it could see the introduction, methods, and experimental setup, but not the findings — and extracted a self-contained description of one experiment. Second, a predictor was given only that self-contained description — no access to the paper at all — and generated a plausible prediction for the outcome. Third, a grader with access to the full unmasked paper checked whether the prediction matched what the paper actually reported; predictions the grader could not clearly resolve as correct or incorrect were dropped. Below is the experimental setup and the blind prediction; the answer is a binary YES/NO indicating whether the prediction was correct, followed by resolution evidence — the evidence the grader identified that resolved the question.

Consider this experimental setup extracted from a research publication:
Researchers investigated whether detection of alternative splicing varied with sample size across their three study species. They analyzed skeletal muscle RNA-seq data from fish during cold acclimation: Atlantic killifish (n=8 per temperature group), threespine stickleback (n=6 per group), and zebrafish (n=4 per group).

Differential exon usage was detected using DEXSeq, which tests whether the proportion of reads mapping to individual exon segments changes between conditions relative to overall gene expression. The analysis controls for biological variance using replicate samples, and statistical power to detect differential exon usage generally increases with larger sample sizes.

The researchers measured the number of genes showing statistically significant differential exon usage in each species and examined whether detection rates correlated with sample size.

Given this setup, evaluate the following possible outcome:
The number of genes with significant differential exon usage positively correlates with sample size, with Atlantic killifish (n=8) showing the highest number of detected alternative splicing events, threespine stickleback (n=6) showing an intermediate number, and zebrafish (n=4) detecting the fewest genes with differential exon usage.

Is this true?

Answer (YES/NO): NO